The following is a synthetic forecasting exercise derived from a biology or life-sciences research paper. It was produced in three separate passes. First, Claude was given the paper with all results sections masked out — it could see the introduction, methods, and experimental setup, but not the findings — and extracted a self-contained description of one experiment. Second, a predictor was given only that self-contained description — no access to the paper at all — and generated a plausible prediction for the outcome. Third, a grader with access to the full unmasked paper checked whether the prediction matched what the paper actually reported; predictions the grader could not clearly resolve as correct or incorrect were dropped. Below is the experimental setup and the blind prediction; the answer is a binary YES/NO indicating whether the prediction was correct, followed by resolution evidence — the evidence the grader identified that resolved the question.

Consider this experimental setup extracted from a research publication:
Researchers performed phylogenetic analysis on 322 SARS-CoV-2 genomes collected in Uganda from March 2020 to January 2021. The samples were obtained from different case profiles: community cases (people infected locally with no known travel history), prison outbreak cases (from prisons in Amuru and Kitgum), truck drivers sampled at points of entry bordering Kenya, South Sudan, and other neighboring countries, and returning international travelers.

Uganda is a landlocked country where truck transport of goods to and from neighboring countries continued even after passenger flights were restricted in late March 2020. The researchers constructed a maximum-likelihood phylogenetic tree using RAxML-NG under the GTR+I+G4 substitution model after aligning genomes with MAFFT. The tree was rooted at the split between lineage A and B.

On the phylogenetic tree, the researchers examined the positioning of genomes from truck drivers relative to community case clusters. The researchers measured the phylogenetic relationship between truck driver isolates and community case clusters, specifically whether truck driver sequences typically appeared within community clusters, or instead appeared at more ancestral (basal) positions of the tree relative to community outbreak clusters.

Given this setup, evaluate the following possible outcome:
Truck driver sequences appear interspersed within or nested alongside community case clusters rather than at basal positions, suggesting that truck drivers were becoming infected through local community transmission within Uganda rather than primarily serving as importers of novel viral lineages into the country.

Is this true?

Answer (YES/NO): NO